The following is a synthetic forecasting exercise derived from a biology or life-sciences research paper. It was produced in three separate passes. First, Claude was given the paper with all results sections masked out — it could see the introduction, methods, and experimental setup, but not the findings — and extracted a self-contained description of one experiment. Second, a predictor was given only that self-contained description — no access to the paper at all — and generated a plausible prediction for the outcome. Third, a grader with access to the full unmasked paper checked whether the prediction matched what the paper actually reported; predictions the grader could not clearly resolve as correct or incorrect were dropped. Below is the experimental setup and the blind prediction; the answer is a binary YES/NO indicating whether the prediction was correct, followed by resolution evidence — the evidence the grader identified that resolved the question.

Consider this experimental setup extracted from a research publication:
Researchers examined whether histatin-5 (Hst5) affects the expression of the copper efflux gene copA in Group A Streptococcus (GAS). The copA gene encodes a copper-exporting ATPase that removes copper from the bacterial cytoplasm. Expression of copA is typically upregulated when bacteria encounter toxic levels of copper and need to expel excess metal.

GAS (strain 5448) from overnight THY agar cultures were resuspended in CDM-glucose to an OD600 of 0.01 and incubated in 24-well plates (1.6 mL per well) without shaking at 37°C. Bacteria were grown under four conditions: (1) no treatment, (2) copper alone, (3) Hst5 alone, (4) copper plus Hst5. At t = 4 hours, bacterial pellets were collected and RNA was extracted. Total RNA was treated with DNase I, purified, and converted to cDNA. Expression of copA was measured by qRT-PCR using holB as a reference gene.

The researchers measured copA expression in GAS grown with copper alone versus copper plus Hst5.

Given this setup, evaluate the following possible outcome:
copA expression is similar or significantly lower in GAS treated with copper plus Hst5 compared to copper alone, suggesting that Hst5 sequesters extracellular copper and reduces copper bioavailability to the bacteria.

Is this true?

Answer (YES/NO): YES